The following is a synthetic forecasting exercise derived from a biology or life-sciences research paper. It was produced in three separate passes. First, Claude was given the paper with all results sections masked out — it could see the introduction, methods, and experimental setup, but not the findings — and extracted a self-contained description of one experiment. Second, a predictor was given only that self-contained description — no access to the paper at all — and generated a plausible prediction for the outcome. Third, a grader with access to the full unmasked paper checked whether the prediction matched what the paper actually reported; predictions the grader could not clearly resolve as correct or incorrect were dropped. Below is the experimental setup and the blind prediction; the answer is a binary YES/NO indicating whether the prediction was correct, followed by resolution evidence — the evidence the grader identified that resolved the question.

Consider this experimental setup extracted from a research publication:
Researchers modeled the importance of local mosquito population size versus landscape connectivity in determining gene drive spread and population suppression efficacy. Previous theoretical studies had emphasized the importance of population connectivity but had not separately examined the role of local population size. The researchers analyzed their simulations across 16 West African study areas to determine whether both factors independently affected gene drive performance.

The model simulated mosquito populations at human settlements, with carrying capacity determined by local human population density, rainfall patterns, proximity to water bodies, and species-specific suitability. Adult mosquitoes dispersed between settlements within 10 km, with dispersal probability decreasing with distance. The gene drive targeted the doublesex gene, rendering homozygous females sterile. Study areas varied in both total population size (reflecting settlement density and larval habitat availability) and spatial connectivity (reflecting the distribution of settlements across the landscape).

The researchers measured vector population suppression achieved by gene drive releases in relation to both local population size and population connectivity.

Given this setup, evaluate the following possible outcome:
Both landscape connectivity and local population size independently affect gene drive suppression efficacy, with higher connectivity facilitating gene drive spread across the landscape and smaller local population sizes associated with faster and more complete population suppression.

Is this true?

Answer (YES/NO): NO